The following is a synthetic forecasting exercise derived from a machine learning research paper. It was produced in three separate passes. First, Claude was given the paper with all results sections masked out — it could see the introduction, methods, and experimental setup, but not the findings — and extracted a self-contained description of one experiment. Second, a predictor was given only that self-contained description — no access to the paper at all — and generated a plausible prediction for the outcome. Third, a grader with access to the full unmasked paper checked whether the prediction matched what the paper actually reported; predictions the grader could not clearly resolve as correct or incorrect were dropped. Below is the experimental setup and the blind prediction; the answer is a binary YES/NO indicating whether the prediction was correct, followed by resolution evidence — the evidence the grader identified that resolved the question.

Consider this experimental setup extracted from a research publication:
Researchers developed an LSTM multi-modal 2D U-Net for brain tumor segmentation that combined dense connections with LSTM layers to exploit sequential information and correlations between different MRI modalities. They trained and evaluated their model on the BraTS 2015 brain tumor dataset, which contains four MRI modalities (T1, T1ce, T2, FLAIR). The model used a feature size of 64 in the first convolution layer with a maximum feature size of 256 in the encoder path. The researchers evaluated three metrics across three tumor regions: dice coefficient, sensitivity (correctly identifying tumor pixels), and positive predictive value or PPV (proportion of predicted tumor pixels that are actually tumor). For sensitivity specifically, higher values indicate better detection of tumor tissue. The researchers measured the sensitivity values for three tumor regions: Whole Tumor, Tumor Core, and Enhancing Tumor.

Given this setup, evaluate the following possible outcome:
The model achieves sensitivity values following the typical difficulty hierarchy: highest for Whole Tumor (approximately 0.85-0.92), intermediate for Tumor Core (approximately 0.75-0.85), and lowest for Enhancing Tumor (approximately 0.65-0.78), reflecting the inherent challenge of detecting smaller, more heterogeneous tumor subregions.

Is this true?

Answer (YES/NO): NO